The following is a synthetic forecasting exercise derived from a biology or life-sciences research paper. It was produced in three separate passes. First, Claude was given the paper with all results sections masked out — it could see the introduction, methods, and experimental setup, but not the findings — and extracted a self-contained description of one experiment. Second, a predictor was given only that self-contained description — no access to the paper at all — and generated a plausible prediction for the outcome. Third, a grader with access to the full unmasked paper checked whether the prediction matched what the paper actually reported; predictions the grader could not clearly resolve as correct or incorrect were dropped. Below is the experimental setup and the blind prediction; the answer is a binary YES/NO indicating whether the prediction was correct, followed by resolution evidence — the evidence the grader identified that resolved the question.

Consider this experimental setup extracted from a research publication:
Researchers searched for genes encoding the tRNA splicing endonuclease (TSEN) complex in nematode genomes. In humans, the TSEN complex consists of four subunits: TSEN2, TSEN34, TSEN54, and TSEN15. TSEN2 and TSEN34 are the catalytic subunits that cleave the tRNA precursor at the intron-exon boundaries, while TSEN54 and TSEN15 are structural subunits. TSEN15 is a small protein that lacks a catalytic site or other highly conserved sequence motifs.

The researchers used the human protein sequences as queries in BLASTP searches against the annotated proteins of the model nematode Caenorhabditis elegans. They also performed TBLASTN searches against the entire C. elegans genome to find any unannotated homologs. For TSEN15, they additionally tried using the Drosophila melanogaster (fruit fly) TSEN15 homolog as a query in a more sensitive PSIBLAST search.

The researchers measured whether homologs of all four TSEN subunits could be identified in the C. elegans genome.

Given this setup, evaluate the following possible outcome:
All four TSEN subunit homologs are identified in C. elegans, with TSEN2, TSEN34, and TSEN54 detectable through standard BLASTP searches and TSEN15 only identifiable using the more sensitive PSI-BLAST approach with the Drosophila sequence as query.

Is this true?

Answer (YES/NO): NO